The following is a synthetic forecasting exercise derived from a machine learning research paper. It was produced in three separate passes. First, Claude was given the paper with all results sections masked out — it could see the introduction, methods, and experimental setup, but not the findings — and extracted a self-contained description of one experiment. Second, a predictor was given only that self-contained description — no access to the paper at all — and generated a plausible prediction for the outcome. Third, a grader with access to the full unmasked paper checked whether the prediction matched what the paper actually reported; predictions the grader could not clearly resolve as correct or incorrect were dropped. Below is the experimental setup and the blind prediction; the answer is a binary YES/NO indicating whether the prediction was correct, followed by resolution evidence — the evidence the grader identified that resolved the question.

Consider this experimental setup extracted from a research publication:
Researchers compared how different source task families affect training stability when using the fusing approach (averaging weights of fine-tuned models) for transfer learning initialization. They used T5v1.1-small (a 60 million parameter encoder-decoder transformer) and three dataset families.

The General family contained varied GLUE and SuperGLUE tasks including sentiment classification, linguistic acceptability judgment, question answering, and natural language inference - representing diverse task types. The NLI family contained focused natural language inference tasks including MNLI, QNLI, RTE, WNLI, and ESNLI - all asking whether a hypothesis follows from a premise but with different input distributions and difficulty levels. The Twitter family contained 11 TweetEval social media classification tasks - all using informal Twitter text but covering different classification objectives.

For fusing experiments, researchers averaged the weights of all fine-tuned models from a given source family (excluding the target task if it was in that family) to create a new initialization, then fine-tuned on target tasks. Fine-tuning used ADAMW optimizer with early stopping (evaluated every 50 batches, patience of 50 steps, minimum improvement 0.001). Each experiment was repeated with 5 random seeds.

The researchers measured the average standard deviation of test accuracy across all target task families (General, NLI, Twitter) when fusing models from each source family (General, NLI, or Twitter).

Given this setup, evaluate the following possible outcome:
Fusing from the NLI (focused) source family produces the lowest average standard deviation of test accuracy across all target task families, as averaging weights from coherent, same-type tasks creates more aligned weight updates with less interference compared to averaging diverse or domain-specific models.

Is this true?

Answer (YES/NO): YES